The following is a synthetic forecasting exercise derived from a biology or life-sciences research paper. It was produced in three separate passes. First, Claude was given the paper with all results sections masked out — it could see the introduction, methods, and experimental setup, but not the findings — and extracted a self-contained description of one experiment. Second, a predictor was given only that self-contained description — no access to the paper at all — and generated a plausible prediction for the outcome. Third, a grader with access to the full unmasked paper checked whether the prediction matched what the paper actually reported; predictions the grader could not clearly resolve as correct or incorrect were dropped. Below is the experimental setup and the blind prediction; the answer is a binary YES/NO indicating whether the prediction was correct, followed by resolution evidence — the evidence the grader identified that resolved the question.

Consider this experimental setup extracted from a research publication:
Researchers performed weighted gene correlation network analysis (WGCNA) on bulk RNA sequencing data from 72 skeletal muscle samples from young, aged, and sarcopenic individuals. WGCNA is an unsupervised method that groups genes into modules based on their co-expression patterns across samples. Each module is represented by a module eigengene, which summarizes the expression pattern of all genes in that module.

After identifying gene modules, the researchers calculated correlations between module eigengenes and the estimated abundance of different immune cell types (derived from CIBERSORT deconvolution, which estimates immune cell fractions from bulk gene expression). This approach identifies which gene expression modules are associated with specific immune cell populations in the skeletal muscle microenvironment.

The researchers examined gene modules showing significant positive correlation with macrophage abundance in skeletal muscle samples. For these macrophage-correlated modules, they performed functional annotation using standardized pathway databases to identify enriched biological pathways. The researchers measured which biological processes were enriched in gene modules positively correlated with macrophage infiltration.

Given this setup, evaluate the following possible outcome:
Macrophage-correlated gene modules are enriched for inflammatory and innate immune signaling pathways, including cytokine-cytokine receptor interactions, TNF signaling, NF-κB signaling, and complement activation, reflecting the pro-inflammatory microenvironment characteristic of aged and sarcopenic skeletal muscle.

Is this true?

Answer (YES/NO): NO